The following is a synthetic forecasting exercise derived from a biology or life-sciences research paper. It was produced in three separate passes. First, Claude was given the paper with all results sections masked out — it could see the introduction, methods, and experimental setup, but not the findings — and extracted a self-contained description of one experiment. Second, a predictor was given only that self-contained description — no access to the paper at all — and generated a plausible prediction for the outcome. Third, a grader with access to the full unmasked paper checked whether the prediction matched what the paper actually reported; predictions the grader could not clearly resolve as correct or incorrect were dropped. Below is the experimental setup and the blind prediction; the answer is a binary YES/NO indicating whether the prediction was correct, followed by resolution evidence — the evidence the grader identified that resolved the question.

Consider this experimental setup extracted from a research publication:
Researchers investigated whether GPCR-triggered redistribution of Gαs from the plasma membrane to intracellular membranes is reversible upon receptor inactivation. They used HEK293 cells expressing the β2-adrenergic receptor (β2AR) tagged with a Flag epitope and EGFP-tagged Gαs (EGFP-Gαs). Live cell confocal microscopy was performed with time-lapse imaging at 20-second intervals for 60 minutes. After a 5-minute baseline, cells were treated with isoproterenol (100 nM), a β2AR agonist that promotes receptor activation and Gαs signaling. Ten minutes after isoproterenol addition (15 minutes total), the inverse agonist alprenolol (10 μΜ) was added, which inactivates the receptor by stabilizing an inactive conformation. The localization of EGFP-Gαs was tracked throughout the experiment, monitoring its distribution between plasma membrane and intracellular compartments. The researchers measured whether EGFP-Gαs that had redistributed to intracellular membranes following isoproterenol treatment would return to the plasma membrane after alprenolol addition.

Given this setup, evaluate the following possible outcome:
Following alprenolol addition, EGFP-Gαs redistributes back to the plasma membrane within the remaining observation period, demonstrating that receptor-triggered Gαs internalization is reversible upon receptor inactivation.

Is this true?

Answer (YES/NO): YES